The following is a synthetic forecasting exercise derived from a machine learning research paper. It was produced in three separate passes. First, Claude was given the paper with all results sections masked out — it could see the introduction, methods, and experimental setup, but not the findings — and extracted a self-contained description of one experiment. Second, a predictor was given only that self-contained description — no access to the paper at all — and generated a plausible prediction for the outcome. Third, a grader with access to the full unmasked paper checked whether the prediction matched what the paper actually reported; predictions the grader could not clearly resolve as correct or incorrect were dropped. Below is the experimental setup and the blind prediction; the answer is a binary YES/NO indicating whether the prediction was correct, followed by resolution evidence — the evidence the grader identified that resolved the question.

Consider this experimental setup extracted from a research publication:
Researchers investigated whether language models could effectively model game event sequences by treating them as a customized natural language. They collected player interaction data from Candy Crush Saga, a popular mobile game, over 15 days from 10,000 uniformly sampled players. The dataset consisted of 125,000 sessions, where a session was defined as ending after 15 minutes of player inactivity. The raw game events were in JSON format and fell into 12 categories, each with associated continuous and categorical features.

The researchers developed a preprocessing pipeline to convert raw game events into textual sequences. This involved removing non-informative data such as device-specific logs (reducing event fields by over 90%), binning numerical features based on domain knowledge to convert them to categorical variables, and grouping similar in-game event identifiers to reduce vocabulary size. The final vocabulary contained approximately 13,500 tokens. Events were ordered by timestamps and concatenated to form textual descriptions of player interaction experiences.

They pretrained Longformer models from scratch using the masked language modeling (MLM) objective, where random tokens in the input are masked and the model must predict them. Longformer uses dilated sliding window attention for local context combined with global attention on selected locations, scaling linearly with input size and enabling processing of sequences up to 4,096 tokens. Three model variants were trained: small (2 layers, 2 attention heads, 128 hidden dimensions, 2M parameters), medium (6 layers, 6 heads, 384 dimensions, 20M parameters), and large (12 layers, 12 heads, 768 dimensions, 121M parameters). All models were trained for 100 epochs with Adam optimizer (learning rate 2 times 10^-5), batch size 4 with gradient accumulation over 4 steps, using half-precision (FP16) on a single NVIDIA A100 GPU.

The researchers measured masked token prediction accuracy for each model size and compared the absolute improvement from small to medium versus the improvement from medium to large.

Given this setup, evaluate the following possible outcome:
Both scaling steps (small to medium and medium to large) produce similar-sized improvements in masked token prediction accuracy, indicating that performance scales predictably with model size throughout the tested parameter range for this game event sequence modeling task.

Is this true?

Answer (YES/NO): NO